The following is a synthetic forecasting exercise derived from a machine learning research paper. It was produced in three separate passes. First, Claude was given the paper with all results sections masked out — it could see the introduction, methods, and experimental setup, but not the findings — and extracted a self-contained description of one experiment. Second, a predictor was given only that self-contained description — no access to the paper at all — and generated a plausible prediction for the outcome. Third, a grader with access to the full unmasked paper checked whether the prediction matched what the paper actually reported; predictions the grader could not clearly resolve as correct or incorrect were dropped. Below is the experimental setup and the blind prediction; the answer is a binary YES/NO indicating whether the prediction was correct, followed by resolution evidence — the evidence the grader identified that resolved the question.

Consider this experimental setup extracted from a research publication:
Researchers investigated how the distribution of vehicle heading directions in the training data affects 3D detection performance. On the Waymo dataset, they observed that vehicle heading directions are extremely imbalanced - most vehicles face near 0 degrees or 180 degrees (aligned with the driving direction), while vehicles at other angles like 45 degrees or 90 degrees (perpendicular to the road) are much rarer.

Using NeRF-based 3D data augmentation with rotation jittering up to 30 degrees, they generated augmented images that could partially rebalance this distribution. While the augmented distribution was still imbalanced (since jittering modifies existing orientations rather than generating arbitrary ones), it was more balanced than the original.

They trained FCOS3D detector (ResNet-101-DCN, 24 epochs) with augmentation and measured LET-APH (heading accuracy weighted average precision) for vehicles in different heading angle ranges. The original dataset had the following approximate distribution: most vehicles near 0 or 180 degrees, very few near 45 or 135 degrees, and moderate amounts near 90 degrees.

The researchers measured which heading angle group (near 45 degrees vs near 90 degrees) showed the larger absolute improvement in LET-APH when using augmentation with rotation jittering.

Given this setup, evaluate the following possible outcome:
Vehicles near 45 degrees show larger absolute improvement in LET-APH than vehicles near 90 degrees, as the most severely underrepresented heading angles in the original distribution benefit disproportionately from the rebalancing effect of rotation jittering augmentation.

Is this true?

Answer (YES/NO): YES